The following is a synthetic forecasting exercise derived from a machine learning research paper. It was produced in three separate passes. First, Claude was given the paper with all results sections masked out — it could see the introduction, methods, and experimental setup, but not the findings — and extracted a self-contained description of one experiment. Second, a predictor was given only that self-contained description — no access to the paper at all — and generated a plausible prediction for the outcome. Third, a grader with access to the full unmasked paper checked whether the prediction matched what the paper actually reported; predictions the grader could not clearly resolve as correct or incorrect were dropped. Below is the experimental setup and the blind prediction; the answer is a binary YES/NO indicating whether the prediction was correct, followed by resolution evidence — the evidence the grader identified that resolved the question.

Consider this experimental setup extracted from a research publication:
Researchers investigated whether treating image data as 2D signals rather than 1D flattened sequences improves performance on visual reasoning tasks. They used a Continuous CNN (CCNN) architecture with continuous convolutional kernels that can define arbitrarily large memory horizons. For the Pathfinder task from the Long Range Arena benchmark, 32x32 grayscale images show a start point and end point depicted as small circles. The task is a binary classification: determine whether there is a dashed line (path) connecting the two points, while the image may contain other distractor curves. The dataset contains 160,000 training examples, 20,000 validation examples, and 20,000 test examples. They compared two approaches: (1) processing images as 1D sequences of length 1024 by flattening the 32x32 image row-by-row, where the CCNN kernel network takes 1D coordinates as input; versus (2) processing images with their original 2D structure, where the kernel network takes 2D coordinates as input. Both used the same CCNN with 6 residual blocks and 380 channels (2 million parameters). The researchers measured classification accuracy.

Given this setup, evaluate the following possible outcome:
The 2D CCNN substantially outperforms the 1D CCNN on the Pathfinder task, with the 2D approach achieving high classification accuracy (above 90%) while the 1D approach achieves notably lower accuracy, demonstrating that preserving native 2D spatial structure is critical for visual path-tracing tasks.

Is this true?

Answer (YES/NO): NO